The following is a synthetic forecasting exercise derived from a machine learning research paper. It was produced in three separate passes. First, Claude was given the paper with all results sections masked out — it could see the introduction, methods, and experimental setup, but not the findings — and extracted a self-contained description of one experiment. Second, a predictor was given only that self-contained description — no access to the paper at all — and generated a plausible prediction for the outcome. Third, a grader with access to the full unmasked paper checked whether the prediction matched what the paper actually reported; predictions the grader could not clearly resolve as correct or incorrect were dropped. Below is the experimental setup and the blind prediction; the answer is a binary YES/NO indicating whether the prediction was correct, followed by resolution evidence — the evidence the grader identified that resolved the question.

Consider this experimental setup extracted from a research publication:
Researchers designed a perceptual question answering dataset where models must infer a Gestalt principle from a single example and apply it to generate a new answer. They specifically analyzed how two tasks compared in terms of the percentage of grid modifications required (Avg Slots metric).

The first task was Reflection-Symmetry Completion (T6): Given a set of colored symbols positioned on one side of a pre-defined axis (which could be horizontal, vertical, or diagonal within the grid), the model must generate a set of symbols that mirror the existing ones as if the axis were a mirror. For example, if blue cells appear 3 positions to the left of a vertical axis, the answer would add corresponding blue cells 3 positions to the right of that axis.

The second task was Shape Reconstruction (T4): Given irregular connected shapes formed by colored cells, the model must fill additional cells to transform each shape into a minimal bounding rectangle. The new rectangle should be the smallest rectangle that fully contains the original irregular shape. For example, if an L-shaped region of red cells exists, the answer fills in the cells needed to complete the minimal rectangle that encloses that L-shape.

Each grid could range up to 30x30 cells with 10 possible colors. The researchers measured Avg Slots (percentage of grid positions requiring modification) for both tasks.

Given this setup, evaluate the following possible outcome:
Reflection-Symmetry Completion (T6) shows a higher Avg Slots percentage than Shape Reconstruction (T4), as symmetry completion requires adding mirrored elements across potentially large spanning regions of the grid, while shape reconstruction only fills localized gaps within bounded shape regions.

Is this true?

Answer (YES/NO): YES